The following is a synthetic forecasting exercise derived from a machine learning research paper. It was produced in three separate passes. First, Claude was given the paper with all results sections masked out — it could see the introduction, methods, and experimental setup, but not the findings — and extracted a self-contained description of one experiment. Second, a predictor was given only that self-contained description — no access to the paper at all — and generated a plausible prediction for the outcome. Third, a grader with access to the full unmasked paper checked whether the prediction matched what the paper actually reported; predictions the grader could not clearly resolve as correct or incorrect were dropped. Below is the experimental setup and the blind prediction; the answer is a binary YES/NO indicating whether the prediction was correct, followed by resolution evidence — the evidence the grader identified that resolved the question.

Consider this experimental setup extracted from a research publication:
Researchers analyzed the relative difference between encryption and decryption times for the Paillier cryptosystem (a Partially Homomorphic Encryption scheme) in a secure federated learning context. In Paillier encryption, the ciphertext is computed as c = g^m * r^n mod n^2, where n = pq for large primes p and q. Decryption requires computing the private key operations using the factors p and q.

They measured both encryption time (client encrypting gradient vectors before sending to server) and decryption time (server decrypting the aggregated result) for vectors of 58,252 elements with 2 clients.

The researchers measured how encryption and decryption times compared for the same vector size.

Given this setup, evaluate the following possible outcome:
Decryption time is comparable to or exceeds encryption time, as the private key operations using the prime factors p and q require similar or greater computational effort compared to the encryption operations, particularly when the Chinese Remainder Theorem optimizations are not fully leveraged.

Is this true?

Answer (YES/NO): YES